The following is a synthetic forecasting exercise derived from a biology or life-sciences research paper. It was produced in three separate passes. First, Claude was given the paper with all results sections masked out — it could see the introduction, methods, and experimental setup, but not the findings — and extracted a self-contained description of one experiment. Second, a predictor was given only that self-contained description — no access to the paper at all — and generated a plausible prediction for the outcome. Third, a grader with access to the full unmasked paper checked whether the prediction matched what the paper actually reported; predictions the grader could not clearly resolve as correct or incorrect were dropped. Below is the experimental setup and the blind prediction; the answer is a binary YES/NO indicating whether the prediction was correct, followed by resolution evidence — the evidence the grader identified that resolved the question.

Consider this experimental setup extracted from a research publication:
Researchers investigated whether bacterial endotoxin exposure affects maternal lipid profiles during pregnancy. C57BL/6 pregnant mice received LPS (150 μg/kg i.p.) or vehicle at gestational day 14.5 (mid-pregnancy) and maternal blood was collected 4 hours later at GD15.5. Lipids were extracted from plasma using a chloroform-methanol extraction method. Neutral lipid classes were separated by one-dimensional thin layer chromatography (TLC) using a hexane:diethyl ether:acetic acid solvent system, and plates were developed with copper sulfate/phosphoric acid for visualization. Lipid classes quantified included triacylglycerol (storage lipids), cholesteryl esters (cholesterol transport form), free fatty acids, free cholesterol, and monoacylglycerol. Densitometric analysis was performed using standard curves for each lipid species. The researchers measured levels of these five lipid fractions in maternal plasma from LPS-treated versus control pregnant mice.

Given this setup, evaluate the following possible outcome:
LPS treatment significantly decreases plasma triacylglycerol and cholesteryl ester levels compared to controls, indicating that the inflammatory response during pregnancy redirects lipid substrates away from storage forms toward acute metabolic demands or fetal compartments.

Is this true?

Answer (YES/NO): NO